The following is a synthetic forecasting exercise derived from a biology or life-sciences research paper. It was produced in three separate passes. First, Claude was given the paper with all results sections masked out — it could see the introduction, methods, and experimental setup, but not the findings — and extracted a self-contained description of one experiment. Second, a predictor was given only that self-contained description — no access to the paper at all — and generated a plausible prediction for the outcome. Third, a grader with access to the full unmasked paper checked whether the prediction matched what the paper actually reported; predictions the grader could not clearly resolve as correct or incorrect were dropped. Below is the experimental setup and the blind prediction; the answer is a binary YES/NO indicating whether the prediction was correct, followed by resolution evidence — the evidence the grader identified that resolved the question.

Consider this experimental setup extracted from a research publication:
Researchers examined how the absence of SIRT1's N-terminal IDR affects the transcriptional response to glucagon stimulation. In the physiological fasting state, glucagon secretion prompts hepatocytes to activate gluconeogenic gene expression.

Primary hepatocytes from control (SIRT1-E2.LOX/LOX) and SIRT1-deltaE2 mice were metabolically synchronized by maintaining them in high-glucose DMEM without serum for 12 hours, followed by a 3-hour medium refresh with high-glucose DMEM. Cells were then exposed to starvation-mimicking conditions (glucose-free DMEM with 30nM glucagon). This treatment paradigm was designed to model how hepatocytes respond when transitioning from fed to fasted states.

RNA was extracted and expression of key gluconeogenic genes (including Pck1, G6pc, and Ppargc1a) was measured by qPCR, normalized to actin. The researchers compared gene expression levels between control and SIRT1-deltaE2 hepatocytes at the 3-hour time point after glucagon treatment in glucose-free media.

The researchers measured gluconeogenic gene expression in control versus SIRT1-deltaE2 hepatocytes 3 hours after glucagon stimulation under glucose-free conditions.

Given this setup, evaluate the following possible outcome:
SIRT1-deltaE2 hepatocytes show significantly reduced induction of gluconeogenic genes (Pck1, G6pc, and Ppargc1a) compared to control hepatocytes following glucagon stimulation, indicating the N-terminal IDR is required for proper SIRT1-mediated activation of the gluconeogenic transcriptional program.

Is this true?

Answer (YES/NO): NO